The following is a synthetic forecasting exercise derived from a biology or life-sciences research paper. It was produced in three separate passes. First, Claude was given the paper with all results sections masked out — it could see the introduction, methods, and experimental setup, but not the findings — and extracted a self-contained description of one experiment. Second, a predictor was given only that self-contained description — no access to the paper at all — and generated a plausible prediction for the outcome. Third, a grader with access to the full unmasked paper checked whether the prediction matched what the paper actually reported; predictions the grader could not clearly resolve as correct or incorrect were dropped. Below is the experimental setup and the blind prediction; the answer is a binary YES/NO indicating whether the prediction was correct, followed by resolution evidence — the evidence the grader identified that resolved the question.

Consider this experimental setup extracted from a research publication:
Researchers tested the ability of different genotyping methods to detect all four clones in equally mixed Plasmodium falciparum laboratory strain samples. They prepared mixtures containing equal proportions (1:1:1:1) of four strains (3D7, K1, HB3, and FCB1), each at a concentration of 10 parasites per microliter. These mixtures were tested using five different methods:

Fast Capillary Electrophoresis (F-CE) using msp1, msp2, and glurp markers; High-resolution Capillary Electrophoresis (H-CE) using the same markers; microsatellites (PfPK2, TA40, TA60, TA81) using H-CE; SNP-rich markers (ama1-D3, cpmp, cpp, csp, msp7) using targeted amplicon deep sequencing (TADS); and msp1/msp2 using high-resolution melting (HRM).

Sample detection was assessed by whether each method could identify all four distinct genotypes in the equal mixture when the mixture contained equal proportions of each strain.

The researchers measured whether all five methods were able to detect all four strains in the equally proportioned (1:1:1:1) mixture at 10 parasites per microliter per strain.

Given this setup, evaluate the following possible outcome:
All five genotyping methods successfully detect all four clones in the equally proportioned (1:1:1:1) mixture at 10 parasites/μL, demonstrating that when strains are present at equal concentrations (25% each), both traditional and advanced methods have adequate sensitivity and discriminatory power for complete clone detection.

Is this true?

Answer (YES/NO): NO